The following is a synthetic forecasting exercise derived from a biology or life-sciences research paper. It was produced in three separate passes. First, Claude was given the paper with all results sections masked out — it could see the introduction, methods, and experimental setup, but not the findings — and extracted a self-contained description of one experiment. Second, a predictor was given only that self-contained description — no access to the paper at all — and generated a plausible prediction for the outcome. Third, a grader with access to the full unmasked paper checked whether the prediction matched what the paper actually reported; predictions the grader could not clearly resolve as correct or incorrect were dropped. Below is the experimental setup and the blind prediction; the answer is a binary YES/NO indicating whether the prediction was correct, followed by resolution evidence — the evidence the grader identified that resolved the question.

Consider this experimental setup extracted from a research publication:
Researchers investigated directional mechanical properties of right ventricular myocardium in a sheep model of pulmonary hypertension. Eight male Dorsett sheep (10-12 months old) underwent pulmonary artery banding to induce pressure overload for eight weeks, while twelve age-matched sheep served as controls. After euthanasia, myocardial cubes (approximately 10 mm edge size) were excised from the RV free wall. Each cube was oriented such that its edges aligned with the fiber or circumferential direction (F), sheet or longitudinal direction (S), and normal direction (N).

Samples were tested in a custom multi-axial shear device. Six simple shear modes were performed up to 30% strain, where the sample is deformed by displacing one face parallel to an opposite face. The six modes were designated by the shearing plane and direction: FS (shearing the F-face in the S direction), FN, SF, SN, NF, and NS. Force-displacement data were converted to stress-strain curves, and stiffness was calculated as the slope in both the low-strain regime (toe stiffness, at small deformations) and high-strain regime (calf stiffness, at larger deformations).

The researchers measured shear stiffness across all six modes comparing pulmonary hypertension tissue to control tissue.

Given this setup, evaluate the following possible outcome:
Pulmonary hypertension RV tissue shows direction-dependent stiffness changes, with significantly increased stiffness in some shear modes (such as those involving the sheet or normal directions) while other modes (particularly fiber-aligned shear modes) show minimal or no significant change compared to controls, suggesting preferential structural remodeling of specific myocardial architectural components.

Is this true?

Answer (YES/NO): NO